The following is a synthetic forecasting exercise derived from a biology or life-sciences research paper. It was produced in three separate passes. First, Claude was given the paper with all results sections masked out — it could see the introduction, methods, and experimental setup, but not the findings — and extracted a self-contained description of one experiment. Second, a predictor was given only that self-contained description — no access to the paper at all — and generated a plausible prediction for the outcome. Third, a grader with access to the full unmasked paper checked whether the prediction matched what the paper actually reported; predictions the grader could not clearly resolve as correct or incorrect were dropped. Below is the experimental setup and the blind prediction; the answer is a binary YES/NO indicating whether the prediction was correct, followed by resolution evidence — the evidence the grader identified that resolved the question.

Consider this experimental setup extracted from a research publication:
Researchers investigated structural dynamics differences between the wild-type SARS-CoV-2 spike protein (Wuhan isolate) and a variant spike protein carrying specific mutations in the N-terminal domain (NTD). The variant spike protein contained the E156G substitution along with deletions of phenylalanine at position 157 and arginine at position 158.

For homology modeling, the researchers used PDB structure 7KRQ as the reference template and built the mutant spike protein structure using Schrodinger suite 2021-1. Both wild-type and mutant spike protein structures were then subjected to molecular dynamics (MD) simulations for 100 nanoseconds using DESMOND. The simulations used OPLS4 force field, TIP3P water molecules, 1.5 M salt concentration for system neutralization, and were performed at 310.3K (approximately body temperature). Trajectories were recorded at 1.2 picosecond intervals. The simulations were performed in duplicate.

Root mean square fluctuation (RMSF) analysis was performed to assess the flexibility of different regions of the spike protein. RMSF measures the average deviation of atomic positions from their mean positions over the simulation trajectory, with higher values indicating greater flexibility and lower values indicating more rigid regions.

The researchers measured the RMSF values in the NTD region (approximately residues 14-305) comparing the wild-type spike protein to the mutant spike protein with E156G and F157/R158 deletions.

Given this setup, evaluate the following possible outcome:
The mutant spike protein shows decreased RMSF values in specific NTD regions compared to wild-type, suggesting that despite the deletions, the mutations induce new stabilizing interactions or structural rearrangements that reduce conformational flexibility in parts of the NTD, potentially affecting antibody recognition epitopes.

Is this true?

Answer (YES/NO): YES